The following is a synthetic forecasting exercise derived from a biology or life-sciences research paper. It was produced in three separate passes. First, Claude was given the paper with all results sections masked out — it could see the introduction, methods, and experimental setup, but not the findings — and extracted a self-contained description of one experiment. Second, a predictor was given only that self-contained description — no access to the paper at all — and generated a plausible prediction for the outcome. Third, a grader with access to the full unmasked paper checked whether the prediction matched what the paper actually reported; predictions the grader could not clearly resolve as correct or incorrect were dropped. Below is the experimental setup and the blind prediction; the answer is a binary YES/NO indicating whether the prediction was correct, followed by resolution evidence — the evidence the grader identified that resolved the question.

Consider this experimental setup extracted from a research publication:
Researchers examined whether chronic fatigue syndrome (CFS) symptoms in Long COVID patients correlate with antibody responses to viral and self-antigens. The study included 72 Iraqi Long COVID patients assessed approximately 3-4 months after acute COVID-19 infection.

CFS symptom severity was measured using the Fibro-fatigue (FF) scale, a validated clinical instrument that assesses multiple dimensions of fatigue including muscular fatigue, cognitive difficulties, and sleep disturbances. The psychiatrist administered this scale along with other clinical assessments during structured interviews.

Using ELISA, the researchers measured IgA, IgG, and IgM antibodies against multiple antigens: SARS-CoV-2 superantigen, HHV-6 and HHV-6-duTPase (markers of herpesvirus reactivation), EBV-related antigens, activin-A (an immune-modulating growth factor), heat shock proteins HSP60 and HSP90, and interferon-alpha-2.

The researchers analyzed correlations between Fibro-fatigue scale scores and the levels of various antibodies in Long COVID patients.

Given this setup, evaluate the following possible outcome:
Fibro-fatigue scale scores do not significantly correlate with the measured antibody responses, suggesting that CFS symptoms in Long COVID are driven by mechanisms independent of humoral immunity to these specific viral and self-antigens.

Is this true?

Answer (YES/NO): NO